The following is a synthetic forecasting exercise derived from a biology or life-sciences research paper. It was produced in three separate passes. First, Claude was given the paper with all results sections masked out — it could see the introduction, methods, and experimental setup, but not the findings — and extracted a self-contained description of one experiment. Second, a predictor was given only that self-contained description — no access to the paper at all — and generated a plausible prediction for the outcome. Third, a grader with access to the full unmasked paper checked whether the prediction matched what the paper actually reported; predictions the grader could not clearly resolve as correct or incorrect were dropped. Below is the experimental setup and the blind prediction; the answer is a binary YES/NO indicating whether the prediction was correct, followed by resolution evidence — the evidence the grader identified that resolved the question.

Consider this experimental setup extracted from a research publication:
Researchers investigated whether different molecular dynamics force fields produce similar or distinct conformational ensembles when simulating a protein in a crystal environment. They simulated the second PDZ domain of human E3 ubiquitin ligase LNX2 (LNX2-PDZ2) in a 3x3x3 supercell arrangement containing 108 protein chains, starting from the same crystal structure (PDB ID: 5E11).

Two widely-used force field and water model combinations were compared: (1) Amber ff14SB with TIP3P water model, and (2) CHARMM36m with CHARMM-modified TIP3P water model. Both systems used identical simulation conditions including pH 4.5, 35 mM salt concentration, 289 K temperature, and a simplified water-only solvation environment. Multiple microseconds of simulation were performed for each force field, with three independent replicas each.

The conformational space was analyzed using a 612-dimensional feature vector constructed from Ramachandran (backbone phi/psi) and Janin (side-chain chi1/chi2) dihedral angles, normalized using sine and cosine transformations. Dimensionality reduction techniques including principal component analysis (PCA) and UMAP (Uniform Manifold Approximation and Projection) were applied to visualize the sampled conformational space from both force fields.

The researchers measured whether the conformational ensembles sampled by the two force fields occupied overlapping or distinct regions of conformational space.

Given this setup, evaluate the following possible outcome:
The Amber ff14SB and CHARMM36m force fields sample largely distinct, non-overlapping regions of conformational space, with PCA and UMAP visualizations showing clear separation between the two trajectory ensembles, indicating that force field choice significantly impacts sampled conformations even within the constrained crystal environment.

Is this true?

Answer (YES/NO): YES